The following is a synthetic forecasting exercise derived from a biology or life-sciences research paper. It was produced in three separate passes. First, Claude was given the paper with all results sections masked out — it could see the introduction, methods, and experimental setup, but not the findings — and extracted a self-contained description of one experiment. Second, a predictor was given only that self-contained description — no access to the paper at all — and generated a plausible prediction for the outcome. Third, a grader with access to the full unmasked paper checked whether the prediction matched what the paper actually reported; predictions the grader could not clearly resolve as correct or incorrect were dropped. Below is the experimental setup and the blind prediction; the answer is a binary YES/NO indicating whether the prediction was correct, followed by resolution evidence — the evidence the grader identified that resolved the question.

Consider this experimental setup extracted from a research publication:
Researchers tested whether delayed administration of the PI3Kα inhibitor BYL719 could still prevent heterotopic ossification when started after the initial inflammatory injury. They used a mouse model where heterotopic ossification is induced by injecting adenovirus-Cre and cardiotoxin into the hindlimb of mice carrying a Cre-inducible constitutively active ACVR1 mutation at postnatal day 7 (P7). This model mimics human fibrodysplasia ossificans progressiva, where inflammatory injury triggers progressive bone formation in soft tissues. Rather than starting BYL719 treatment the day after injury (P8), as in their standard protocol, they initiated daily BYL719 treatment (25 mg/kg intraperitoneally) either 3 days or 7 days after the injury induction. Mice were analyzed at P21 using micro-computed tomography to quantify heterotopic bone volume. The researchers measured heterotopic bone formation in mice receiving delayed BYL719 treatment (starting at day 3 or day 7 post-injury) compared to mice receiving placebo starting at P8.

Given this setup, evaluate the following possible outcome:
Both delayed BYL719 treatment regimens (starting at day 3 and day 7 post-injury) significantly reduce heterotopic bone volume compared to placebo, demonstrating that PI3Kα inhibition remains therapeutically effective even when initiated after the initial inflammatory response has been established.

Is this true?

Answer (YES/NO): NO